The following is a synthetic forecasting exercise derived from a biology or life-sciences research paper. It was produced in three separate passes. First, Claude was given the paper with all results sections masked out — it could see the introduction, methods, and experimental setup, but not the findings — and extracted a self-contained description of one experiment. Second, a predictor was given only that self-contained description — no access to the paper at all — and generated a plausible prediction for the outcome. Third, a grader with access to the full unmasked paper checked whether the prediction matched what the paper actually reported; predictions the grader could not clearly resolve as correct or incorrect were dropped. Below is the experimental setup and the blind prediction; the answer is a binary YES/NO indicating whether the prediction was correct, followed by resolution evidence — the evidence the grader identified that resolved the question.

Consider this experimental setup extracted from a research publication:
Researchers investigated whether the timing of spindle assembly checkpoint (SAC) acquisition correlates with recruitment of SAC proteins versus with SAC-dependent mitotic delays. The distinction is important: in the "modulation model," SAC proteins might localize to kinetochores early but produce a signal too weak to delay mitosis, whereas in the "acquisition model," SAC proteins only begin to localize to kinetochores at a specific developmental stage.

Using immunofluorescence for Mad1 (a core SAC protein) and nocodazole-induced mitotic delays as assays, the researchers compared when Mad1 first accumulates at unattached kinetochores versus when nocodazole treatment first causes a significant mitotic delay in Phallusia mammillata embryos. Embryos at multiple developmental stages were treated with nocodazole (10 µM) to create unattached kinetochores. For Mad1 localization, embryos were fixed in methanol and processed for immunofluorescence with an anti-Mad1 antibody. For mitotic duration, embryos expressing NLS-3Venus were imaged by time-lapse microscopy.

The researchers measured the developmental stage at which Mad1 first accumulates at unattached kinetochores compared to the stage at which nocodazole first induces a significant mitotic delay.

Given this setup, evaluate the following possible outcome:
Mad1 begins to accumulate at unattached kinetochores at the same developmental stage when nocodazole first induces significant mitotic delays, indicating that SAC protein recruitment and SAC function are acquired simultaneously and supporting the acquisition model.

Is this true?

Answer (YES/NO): NO